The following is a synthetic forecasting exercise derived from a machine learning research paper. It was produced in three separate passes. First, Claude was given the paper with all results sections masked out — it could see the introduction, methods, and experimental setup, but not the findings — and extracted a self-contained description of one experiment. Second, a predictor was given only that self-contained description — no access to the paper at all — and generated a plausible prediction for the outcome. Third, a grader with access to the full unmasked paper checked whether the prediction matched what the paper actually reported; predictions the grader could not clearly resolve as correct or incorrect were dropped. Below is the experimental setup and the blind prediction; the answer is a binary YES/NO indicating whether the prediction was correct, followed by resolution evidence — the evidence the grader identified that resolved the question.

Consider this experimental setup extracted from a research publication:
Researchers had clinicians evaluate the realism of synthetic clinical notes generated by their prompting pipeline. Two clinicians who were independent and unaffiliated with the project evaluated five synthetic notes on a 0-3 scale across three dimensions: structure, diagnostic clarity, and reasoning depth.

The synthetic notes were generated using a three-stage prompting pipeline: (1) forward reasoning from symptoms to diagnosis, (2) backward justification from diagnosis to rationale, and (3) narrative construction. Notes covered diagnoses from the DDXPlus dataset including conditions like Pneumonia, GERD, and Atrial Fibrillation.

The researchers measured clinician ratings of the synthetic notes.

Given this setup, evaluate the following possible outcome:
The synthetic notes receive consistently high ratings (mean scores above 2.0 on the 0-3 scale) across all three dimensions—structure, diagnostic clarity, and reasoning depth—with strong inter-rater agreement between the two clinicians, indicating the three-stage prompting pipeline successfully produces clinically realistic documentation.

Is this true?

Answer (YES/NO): NO